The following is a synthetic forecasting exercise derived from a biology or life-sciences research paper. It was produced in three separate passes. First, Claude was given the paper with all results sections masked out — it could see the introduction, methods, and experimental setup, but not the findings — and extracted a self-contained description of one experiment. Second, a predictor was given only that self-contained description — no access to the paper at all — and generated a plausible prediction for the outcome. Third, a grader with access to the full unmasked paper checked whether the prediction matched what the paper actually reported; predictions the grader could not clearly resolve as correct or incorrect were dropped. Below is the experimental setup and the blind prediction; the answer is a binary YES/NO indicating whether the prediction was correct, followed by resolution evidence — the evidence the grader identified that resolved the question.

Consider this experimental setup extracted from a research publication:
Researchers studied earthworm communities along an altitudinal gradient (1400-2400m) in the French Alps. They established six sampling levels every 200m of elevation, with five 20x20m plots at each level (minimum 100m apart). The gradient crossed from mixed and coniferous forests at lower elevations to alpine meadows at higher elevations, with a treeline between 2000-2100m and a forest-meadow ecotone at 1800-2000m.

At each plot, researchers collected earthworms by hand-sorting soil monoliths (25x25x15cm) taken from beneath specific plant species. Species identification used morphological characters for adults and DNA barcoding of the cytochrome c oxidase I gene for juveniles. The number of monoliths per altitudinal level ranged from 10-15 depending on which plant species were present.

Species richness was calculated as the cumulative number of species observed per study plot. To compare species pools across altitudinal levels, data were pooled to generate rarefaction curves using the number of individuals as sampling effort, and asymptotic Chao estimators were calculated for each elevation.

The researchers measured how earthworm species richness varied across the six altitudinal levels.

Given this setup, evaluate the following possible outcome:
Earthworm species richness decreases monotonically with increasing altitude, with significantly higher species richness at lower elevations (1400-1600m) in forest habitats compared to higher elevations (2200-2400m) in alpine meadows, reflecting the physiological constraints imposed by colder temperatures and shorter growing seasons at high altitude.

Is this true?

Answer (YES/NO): NO